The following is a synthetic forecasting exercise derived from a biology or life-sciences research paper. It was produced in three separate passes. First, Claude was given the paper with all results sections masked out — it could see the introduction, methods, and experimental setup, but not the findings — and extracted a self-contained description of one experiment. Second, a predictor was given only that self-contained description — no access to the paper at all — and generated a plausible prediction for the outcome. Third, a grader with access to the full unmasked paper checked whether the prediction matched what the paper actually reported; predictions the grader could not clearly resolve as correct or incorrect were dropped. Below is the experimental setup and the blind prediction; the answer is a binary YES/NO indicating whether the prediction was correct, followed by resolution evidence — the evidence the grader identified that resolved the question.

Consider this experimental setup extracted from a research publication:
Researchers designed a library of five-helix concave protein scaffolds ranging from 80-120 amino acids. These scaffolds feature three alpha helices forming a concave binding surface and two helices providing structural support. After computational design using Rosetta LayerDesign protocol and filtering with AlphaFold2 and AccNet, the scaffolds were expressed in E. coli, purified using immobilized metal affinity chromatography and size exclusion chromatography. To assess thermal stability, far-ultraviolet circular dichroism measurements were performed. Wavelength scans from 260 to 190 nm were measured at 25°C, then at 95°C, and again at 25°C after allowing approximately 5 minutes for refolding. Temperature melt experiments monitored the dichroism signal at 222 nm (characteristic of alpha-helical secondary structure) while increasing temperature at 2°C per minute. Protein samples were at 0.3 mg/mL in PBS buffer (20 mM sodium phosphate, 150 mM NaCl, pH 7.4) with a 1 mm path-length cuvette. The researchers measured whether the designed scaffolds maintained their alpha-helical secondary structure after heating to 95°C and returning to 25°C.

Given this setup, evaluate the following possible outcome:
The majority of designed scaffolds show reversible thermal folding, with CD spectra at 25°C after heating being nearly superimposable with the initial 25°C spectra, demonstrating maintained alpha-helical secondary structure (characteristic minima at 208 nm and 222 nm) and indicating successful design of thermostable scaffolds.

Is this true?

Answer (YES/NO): YES